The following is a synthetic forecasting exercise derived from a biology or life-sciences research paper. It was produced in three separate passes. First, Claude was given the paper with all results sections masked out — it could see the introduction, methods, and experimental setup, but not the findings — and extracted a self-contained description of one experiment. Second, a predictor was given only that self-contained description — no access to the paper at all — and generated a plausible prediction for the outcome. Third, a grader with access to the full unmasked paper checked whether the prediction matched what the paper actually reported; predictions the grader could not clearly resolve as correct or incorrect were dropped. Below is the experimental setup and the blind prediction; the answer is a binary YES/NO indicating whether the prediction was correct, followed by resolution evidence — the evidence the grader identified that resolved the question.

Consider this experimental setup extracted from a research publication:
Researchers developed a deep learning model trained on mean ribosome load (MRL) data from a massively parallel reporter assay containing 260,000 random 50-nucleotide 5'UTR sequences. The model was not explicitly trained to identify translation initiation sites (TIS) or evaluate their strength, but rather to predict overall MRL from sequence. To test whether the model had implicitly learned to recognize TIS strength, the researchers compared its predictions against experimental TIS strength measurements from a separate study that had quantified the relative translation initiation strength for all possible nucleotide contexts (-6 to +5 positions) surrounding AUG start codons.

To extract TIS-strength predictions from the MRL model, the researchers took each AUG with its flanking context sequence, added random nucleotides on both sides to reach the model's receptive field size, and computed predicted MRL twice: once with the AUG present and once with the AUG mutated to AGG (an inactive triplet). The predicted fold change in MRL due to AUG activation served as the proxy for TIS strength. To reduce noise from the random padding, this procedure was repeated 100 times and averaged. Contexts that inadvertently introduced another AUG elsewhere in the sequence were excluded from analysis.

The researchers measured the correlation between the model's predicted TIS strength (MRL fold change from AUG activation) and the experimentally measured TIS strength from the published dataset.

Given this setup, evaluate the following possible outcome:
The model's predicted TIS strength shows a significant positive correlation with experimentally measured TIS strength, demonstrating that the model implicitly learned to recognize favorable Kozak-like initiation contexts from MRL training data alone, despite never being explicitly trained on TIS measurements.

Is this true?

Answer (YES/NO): NO